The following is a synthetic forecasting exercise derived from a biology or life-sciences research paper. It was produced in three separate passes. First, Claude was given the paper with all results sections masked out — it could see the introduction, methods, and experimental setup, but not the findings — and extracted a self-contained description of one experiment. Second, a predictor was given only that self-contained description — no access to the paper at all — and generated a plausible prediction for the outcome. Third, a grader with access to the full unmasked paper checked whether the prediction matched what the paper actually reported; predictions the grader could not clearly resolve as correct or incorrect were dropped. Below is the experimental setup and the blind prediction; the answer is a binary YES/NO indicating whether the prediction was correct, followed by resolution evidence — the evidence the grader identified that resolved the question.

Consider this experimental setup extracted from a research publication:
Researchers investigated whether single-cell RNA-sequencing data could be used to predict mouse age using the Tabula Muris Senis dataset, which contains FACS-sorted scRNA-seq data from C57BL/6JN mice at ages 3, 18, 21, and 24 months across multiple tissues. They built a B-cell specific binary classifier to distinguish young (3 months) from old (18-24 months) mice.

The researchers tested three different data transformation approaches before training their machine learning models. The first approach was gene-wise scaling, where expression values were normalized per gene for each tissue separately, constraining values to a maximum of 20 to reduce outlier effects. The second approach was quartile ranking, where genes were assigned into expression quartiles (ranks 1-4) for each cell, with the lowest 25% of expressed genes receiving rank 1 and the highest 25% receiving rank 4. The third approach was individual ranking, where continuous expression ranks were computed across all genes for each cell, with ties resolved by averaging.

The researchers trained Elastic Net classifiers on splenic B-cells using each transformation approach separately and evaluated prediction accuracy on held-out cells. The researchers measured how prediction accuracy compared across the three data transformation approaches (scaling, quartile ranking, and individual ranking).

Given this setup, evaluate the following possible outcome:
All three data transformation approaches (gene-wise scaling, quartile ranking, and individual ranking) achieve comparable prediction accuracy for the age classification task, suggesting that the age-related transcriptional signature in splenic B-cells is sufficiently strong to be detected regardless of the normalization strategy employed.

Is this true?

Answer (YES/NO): NO